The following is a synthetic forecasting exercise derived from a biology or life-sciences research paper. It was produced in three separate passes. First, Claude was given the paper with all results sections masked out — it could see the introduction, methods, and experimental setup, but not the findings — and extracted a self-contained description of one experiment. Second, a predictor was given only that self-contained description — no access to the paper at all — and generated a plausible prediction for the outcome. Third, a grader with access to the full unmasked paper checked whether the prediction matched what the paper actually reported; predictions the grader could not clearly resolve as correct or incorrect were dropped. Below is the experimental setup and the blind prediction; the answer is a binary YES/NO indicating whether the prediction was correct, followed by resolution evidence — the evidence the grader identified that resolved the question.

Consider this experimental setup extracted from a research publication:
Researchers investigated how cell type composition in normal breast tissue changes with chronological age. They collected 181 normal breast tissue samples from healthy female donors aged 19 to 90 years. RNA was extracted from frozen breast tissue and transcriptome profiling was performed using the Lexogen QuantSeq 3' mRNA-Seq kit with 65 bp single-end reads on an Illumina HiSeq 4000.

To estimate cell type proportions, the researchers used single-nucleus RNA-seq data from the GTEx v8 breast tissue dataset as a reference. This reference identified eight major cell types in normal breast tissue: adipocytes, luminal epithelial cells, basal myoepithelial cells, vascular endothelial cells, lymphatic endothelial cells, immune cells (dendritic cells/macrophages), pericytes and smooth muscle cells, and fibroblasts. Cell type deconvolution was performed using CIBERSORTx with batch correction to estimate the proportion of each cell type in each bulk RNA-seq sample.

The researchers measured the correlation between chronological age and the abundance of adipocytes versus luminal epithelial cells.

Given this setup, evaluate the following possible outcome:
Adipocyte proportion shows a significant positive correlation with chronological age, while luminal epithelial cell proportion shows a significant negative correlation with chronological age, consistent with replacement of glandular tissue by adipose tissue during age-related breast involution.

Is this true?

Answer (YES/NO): YES